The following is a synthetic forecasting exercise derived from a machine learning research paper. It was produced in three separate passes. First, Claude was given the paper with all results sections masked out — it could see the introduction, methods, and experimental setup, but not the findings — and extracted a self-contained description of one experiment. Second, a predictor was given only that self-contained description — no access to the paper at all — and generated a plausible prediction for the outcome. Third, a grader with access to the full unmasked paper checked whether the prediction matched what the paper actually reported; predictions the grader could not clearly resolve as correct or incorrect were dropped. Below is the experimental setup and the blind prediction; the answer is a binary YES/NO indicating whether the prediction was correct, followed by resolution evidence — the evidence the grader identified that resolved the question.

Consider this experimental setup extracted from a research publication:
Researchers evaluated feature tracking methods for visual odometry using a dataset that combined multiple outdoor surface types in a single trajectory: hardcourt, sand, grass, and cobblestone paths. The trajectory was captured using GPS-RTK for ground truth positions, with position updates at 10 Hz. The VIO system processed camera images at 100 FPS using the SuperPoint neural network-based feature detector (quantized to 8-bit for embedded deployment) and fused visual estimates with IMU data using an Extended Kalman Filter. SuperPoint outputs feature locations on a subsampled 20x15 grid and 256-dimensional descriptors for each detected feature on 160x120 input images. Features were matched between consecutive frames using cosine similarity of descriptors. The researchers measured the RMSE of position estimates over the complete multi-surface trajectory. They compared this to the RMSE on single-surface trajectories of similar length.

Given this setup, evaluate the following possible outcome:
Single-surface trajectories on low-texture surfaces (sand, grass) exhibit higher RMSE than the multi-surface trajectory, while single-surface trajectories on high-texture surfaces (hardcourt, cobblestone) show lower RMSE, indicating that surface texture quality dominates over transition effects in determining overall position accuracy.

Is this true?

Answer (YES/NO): NO